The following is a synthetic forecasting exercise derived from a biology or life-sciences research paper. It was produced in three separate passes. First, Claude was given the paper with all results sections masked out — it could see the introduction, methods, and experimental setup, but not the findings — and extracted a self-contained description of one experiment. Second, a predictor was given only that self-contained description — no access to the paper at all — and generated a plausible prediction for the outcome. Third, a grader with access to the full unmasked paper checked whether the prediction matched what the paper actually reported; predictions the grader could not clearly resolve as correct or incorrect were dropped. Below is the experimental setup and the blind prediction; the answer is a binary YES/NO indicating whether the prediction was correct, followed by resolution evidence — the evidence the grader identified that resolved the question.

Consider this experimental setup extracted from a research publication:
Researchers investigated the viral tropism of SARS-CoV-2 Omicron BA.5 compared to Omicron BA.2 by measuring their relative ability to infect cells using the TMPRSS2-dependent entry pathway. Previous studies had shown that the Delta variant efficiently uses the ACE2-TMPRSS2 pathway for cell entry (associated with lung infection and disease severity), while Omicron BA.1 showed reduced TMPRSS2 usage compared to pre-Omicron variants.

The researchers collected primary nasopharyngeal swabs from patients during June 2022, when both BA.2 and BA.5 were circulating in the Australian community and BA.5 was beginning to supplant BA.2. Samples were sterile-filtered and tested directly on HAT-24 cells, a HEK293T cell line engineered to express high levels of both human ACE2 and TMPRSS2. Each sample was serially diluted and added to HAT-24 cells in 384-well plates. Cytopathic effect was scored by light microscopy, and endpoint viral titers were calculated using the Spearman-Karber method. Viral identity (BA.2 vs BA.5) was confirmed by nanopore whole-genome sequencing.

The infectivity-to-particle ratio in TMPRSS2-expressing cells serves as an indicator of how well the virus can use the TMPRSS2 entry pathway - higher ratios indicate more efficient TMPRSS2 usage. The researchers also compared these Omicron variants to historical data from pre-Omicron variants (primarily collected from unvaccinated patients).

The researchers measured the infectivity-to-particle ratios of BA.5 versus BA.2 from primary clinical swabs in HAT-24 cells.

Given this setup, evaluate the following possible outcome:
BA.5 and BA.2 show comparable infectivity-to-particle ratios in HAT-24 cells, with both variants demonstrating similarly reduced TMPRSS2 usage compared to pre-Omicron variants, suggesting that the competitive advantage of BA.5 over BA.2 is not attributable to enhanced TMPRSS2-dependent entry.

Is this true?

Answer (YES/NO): NO